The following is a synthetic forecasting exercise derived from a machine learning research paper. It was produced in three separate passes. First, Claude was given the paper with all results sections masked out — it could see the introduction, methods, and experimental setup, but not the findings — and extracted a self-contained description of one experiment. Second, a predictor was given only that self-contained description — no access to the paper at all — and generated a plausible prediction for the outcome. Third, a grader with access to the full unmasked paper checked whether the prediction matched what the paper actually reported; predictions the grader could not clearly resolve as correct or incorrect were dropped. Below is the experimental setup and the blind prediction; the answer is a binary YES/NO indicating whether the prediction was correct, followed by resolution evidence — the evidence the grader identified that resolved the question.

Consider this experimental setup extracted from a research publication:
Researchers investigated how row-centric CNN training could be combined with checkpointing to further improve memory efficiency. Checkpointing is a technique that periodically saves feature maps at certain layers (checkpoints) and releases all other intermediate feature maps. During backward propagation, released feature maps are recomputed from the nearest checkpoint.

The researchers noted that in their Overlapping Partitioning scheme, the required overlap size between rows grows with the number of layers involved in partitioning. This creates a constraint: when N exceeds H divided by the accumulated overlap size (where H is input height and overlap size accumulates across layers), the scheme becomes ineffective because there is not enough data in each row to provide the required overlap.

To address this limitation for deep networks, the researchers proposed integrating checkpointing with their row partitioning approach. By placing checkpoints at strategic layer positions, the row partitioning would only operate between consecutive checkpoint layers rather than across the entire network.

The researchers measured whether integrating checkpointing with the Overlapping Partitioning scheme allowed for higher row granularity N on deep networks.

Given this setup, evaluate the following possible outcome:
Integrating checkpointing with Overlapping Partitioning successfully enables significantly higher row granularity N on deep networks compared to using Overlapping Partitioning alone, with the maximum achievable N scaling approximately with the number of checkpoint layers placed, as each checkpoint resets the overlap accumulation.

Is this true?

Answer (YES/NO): NO